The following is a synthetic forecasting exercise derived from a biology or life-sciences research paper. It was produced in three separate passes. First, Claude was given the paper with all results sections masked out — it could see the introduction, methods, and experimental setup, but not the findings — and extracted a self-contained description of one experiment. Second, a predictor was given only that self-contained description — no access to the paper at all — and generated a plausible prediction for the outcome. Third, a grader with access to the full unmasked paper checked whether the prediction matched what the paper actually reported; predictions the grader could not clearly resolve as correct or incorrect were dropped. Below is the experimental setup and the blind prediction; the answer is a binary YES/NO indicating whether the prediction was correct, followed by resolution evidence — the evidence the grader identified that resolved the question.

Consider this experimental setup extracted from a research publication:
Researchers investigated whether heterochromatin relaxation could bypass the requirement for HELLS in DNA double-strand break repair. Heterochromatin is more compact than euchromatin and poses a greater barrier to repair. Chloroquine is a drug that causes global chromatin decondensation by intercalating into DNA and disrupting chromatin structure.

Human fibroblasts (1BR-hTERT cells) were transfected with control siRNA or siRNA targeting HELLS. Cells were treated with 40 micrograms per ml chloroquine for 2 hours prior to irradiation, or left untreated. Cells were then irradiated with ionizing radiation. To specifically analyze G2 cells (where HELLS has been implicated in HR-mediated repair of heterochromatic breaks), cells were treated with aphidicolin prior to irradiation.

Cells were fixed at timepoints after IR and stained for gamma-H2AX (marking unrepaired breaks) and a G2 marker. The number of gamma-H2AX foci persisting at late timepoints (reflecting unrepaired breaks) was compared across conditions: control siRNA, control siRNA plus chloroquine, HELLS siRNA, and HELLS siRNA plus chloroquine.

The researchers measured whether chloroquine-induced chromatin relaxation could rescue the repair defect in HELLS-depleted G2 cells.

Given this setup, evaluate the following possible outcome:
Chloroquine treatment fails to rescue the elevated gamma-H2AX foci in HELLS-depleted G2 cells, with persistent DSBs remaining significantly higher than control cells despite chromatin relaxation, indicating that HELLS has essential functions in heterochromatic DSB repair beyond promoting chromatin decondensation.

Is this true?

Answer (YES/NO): NO